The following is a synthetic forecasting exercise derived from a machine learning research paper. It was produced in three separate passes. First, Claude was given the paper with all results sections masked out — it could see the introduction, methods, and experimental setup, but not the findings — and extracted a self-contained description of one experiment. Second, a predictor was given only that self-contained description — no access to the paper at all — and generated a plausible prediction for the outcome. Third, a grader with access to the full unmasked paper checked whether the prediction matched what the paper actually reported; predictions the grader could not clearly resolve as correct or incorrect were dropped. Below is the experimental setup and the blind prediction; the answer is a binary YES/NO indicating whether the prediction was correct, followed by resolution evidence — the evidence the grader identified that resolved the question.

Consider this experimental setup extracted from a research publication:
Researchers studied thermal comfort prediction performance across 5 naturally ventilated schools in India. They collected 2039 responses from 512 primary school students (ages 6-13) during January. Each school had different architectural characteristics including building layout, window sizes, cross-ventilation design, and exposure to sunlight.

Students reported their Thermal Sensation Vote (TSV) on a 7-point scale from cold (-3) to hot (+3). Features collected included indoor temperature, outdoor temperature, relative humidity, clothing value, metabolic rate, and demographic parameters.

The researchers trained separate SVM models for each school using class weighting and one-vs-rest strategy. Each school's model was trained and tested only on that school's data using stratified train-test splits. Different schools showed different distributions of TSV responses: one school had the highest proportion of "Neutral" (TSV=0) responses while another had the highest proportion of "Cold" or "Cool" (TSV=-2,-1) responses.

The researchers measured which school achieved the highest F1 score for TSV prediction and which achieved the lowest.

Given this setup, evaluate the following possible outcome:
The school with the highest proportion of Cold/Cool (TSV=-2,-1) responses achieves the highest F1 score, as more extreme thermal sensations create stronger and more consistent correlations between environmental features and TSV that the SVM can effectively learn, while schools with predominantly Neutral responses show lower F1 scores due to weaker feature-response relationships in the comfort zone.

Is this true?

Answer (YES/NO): NO